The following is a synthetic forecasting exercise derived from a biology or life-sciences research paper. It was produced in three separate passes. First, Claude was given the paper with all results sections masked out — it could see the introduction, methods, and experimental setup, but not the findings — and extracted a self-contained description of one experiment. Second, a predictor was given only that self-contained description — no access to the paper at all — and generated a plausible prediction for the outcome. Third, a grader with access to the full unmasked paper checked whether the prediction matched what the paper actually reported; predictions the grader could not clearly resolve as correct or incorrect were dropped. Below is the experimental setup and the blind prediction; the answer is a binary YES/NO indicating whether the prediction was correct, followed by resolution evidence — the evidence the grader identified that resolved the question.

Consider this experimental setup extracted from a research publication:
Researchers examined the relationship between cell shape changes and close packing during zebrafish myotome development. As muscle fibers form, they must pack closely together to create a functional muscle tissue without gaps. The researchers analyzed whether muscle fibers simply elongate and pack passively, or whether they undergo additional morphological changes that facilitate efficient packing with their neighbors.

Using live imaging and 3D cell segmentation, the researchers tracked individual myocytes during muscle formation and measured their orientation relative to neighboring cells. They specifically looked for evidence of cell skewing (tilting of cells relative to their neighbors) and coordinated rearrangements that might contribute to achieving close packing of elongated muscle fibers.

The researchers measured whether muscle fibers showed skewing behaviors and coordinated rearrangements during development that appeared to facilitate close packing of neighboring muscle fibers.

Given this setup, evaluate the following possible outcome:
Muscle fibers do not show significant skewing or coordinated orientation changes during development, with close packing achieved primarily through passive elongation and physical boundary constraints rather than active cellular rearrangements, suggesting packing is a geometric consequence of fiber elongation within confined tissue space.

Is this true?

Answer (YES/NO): NO